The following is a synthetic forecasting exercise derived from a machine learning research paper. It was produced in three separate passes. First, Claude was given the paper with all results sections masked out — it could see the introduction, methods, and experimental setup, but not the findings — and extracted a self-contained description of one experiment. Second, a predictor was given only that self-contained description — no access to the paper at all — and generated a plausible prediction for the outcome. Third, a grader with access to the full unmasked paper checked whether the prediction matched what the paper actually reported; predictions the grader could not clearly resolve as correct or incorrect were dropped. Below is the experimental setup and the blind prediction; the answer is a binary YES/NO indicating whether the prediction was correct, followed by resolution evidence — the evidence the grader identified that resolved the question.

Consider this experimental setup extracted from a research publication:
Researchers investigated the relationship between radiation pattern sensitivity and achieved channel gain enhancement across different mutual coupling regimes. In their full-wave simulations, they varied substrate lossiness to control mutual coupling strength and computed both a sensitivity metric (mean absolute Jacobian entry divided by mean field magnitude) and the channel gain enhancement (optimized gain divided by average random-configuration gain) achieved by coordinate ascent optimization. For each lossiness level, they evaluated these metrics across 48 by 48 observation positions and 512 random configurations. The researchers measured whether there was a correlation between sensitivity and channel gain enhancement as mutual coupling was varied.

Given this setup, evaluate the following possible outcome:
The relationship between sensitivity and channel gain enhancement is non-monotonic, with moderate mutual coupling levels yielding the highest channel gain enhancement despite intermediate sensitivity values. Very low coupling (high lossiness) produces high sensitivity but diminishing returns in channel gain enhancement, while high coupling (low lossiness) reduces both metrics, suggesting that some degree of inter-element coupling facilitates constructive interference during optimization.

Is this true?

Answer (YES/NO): NO